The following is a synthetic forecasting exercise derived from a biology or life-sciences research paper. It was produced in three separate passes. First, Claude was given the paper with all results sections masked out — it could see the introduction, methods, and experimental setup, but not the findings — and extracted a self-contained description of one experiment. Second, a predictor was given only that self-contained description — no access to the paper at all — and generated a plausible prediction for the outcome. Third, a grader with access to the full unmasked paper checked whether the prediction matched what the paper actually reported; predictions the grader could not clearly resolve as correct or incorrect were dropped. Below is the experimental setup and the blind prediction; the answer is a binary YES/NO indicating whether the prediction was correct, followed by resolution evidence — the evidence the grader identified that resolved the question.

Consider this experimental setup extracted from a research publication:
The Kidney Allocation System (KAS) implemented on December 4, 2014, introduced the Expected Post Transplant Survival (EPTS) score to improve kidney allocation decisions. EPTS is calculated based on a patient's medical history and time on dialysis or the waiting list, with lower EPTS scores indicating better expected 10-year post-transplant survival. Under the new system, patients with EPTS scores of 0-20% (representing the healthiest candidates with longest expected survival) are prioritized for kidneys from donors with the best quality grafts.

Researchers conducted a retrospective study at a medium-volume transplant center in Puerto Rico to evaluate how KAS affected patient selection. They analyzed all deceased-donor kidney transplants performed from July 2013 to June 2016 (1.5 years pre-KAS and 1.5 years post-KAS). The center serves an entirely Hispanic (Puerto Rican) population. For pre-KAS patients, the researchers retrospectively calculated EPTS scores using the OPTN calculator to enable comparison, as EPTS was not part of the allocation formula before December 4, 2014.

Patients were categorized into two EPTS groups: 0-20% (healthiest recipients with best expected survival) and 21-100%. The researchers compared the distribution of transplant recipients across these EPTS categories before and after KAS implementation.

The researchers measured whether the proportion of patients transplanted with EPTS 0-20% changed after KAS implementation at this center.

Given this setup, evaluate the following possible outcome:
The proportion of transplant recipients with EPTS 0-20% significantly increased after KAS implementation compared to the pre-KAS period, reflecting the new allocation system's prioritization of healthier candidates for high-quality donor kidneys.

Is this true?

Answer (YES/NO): YES